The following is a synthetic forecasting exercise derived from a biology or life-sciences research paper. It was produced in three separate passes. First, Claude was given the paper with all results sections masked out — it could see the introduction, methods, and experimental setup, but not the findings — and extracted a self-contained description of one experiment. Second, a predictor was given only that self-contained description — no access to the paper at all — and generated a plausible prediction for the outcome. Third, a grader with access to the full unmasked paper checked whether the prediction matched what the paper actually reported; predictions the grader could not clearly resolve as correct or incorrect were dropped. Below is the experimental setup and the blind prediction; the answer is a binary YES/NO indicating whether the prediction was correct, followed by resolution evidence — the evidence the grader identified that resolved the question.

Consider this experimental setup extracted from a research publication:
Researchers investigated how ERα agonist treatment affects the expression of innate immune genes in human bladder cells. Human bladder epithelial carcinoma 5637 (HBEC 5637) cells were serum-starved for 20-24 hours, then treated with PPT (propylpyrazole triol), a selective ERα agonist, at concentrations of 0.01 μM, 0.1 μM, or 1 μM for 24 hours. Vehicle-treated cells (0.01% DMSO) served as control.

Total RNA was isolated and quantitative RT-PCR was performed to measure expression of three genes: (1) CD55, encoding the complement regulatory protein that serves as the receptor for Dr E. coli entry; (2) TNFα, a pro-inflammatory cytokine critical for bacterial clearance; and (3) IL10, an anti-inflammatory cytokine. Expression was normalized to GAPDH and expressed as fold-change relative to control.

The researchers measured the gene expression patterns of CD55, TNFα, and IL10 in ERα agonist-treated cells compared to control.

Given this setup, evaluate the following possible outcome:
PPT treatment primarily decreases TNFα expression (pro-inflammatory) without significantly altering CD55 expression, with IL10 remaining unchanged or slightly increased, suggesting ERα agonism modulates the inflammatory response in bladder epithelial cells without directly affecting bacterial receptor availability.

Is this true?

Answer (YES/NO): NO